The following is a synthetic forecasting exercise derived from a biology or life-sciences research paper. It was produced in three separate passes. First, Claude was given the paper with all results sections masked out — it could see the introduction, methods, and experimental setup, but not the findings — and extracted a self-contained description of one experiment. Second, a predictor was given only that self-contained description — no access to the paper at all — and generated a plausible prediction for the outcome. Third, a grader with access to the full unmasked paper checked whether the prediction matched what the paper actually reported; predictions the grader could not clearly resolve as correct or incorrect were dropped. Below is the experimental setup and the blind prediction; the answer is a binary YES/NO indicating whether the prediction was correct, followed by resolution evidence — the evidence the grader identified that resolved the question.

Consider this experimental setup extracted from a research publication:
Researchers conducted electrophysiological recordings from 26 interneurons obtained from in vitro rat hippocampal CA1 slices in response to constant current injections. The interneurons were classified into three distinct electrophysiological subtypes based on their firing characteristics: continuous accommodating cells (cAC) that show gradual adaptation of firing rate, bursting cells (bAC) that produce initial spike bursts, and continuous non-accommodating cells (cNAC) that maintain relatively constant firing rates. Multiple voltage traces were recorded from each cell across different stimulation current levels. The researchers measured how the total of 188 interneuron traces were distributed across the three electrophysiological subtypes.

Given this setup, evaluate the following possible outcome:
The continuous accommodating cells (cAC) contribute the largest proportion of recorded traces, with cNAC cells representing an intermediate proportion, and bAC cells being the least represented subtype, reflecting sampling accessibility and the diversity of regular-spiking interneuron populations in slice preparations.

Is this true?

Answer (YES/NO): NO